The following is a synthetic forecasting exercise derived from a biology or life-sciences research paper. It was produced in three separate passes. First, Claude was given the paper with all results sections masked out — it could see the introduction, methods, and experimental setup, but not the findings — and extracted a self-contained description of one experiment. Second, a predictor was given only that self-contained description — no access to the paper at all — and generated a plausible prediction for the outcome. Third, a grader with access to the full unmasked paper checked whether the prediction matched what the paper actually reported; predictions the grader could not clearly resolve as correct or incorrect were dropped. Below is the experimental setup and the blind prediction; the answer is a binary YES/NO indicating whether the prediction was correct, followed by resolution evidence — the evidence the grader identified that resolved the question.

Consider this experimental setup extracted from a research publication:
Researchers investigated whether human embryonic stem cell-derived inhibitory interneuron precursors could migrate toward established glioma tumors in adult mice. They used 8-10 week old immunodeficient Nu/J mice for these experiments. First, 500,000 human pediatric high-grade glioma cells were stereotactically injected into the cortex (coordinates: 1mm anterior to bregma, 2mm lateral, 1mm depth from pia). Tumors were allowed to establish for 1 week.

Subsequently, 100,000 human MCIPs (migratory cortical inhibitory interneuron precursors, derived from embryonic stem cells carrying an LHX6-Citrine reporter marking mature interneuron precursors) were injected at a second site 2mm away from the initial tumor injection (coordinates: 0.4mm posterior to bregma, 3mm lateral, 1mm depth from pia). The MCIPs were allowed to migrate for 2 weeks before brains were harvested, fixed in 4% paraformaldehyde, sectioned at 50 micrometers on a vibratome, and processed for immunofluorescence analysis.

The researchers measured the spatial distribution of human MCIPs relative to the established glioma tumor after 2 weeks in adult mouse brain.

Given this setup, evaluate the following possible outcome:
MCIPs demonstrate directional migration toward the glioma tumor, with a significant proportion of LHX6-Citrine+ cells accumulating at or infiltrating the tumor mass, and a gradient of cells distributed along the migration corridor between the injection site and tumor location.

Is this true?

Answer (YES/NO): YES